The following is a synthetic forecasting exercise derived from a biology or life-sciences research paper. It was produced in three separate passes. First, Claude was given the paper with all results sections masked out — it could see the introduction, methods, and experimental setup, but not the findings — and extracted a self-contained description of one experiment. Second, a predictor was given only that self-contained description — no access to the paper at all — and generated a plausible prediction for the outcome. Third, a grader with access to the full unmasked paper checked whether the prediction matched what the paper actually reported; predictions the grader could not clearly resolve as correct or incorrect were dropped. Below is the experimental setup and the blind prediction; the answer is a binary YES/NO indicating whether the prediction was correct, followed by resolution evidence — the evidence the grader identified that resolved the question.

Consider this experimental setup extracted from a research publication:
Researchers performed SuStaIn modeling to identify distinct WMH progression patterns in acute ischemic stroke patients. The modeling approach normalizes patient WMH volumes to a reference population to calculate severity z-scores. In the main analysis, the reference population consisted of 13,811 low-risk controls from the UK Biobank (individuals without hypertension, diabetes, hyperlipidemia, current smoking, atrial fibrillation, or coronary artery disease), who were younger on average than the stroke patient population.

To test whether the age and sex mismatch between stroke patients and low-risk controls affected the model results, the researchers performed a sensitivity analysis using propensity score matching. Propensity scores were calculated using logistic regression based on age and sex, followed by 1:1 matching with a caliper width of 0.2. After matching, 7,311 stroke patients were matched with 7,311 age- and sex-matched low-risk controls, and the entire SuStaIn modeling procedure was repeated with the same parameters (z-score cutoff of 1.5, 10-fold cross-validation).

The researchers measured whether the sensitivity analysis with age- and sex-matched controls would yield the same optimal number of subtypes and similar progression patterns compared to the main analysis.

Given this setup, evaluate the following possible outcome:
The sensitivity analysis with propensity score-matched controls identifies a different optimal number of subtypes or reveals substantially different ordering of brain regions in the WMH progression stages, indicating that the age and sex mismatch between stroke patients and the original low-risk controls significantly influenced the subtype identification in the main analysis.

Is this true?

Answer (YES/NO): NO